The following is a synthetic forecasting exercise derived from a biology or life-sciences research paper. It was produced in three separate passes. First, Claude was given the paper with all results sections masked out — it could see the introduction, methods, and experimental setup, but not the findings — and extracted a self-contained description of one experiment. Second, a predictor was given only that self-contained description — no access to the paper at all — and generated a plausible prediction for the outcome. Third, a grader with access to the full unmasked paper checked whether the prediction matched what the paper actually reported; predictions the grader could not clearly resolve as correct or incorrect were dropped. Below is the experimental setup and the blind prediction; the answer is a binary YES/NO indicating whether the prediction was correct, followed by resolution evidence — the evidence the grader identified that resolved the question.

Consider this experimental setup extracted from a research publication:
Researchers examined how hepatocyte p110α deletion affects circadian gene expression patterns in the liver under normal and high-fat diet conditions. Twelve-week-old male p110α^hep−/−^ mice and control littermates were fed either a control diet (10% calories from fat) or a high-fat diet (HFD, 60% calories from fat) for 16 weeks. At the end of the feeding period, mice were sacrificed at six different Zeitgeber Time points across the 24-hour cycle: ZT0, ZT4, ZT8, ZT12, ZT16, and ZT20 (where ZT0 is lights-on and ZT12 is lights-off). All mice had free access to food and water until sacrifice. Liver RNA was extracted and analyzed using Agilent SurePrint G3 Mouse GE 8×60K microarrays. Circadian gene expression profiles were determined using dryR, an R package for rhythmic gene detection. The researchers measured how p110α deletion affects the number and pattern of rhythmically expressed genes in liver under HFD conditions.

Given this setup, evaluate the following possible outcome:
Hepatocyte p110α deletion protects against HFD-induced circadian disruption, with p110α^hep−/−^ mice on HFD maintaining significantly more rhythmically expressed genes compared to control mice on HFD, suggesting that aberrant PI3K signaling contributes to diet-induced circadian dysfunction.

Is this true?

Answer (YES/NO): NO